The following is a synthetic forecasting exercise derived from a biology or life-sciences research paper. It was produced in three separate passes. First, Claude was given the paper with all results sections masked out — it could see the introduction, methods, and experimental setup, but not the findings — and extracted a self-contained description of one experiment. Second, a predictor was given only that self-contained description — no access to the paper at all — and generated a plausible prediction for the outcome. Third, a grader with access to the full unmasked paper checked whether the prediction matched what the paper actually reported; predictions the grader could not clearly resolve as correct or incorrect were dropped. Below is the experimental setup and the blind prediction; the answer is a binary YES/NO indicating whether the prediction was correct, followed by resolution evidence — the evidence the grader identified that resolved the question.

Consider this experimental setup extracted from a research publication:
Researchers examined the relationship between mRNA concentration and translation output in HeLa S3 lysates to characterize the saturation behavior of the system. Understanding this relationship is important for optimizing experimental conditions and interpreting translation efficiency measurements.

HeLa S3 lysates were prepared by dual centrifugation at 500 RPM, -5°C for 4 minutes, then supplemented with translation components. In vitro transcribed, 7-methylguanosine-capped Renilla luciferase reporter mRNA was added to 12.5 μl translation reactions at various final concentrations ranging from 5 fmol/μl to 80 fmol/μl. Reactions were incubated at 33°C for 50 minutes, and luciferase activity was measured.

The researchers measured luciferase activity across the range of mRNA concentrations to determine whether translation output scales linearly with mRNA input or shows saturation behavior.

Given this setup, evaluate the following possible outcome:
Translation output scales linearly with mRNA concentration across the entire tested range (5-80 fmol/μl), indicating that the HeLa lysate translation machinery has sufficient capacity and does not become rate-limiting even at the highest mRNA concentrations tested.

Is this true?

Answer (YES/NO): NO